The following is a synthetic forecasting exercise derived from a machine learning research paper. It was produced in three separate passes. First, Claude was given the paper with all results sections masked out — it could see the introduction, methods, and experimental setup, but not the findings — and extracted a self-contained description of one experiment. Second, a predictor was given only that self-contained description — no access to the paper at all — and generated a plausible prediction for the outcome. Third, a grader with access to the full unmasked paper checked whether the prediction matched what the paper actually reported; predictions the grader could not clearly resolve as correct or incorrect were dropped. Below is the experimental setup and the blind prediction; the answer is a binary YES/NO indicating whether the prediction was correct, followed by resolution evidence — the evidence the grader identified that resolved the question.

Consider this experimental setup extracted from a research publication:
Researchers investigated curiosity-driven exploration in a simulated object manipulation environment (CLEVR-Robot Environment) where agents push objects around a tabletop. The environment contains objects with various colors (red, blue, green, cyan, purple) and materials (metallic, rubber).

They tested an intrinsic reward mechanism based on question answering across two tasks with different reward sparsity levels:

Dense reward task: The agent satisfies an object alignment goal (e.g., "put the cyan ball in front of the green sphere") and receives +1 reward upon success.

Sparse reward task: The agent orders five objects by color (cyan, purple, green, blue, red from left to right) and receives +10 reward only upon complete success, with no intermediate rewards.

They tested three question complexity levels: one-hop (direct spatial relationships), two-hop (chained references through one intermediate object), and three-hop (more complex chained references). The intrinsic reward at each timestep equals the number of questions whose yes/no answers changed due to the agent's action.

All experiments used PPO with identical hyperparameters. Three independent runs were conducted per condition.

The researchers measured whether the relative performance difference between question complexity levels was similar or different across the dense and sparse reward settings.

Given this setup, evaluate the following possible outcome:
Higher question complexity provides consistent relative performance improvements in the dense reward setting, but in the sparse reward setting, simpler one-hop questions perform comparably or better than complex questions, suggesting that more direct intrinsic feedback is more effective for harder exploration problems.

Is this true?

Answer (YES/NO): NO